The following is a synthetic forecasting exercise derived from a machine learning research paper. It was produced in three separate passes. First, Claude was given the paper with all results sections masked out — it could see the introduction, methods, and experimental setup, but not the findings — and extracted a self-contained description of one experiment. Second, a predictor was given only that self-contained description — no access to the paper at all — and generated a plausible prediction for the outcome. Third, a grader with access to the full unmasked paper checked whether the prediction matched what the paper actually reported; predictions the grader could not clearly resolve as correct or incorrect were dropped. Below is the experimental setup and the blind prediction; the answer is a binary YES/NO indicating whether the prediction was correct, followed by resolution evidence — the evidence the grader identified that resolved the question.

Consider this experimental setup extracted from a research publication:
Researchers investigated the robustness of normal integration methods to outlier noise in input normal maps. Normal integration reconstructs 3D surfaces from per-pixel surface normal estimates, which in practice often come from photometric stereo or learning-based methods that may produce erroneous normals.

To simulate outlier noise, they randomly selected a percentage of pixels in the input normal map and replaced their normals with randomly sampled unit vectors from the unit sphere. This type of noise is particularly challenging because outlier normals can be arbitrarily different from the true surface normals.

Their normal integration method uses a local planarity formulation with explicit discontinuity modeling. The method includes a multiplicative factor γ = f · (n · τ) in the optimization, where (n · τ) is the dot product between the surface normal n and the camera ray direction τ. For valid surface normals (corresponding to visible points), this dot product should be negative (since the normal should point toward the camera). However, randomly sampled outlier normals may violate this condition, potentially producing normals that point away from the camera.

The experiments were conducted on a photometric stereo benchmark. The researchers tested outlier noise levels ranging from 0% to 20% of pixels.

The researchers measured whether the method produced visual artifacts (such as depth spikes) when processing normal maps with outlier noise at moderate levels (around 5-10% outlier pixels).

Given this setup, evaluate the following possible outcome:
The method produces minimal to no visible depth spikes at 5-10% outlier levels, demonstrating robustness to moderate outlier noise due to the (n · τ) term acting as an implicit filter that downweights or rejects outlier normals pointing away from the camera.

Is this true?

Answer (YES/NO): NO